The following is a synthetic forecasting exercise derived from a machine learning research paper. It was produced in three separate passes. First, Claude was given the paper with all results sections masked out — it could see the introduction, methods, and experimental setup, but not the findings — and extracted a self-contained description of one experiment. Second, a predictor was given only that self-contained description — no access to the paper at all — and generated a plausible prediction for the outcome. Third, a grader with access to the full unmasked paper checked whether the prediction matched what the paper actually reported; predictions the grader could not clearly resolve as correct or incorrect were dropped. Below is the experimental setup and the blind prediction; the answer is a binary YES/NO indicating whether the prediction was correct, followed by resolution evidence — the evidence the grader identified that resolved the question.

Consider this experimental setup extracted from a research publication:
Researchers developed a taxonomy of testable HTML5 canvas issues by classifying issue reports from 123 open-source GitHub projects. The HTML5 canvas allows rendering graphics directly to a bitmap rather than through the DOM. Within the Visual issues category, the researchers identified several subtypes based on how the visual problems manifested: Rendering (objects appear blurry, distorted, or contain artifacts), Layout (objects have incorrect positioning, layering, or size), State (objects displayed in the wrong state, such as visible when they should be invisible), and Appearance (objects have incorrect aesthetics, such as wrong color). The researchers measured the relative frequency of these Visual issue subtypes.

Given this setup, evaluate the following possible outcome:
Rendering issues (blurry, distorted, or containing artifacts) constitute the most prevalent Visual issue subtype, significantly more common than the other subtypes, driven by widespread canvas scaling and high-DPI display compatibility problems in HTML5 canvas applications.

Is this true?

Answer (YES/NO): YES